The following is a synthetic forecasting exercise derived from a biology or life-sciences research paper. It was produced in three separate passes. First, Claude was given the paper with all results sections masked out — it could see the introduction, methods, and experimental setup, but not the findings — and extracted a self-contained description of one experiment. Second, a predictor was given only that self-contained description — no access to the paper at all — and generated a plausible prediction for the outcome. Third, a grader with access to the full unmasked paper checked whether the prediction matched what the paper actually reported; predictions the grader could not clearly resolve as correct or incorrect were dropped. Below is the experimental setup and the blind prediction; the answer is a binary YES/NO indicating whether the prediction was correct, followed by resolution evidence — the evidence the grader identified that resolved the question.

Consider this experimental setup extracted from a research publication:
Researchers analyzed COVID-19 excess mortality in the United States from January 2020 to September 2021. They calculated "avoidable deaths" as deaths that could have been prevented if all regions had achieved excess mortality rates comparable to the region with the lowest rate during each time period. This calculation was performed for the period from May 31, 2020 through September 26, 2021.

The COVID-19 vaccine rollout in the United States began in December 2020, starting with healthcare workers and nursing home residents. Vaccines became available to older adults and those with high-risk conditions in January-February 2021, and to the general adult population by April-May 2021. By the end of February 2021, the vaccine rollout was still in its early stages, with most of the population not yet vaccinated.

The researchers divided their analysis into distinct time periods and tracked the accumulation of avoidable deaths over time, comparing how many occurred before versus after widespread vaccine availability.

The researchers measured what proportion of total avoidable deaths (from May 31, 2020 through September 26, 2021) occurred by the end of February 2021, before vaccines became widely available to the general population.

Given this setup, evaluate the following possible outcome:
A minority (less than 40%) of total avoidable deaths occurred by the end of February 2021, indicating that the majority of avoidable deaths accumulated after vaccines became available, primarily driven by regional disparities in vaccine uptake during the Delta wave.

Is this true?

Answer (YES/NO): NO